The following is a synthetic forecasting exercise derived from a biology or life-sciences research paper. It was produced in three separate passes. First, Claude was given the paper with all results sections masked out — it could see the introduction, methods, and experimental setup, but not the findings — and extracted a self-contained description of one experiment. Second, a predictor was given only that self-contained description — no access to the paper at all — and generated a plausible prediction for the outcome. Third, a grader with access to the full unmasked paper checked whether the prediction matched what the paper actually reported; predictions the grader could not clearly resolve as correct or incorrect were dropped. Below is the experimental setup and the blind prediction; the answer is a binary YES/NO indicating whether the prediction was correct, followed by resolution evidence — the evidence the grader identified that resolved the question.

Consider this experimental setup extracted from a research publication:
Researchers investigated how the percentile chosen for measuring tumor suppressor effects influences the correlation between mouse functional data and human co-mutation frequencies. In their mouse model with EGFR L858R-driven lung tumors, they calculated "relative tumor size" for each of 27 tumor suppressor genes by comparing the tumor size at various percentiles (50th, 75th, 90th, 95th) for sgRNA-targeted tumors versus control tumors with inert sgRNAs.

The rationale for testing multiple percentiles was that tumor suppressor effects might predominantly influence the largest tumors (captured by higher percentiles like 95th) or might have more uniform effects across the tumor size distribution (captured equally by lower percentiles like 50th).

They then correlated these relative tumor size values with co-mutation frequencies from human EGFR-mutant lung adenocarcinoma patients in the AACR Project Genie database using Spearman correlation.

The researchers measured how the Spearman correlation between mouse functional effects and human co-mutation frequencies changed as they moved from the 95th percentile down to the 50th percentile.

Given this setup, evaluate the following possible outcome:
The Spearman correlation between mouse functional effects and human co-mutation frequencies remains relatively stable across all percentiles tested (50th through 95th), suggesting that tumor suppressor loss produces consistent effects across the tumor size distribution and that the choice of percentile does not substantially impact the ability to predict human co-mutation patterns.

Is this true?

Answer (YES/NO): NO